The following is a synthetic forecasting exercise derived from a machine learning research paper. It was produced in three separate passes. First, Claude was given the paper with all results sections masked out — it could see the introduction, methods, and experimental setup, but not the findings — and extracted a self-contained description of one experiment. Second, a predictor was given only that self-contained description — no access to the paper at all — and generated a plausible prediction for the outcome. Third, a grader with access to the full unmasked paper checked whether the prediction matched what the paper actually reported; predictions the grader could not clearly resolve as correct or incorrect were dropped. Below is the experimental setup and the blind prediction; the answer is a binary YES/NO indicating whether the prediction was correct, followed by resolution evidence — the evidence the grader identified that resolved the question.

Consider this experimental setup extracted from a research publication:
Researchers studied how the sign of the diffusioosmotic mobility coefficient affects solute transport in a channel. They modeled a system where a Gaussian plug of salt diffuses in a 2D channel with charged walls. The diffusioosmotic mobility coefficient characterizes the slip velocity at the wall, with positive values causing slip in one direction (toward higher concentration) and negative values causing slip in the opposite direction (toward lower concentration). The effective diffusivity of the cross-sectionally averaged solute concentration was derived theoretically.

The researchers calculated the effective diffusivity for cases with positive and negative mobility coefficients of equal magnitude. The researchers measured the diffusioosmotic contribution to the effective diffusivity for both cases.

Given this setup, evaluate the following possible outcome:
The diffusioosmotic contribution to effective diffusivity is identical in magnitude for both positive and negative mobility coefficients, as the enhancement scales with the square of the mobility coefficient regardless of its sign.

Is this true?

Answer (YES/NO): YES